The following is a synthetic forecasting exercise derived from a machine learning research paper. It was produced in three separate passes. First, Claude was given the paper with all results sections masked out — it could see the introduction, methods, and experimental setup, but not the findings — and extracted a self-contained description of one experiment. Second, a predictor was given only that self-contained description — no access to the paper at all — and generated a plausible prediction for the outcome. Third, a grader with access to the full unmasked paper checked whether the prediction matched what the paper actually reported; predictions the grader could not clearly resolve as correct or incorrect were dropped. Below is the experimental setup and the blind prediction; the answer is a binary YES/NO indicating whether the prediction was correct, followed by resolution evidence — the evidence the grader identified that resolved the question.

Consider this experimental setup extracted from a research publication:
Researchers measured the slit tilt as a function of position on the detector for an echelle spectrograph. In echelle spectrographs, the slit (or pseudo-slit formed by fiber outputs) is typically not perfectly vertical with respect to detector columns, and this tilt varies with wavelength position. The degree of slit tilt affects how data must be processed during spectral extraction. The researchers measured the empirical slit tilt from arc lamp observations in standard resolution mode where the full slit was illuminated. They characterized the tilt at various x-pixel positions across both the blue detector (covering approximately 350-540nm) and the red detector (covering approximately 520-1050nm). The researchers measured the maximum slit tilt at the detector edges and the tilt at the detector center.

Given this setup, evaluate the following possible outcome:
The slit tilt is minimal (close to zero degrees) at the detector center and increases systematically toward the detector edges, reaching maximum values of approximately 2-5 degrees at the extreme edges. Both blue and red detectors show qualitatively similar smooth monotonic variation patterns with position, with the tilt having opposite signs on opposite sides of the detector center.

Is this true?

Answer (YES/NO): NO